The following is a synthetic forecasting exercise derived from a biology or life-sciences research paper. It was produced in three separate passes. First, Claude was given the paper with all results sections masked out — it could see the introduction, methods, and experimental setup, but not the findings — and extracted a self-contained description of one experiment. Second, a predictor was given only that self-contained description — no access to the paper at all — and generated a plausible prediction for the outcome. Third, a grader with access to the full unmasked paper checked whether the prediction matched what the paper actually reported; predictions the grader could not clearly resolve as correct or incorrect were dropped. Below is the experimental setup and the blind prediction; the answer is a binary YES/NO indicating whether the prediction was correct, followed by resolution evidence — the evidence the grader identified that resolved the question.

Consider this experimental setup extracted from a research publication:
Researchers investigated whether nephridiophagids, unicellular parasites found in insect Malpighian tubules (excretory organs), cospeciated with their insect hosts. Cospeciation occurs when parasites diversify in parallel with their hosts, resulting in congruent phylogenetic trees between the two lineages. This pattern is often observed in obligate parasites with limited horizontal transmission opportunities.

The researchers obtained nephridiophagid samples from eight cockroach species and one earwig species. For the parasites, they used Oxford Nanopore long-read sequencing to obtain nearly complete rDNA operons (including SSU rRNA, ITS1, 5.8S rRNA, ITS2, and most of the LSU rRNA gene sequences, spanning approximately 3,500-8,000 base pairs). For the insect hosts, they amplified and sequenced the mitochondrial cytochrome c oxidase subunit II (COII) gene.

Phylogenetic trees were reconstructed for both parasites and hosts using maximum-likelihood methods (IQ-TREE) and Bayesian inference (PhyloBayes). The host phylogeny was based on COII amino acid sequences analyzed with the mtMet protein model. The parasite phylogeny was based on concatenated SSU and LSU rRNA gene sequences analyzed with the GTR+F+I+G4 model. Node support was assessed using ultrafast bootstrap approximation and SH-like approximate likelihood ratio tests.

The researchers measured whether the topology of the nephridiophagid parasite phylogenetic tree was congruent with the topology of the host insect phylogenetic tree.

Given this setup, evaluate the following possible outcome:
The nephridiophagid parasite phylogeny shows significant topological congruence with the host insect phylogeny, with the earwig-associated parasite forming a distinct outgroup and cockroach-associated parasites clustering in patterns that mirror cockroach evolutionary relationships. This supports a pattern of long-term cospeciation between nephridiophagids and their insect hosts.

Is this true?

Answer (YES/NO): NO